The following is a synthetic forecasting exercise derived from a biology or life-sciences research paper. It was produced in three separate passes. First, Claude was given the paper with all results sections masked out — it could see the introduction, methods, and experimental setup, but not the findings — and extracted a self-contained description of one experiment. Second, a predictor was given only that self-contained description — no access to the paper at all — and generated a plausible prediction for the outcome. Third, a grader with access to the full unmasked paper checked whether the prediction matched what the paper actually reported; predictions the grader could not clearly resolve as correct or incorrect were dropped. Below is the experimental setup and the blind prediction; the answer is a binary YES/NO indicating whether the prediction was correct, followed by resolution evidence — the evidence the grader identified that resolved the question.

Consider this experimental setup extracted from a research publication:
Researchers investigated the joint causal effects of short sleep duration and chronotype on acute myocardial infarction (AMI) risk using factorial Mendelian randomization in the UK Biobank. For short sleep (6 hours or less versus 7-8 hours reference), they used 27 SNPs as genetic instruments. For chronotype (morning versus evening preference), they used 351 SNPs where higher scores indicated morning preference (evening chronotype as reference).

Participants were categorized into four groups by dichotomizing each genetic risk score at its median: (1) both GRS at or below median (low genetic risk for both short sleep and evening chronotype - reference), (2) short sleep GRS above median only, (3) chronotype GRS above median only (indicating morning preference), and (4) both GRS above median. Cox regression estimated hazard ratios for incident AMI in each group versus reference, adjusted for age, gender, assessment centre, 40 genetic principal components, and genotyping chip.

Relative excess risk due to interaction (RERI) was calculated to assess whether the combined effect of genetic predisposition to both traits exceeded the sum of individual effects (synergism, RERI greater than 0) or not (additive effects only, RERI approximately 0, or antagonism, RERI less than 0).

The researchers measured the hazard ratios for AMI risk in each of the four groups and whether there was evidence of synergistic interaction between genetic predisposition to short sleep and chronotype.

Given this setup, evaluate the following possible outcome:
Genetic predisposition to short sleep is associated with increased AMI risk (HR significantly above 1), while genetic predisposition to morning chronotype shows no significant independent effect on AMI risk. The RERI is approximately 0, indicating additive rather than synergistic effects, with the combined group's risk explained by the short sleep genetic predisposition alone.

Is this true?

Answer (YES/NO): NO